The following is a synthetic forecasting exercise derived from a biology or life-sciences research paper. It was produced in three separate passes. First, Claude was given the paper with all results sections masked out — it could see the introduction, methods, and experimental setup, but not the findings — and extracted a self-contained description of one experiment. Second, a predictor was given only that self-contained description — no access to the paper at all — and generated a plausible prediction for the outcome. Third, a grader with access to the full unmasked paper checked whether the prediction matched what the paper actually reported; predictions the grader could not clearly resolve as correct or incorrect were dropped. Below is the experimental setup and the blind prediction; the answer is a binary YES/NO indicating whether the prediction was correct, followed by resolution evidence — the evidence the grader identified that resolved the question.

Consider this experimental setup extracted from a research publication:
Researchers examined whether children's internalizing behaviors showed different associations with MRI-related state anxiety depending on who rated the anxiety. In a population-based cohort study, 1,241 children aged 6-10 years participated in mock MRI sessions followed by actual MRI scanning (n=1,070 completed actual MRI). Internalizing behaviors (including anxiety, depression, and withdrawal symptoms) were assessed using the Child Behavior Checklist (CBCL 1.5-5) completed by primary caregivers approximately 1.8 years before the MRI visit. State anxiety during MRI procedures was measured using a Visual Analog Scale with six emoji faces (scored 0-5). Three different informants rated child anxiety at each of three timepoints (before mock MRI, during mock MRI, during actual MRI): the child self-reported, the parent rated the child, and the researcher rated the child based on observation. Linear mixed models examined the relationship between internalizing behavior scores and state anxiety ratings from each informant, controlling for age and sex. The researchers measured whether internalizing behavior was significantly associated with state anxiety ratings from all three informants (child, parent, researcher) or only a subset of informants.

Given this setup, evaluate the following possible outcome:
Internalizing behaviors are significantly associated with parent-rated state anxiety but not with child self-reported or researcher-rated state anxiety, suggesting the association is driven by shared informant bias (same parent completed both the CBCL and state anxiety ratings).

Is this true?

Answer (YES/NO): NO